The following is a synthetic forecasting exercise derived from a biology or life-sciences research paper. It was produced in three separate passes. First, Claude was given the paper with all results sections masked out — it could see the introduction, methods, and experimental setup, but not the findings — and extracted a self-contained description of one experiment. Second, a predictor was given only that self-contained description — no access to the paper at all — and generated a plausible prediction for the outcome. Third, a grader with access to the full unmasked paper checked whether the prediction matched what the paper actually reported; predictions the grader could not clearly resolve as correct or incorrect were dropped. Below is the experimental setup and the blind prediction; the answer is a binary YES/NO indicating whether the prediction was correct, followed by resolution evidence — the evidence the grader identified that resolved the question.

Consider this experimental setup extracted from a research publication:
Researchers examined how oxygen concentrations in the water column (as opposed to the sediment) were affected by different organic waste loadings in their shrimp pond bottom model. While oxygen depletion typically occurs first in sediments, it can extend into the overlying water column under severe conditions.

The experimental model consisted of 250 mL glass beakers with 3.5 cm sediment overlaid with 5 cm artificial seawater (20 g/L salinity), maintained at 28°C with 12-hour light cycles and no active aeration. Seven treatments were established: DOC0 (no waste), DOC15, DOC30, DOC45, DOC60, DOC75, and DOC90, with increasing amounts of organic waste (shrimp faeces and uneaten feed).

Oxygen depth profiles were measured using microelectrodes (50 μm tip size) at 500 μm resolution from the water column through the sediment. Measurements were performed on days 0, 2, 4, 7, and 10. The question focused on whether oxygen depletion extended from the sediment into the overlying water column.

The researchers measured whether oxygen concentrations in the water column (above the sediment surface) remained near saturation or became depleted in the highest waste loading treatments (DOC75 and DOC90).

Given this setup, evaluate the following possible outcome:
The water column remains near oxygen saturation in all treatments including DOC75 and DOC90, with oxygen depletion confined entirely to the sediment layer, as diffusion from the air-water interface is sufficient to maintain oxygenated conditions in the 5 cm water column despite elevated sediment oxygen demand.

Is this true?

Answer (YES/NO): NO